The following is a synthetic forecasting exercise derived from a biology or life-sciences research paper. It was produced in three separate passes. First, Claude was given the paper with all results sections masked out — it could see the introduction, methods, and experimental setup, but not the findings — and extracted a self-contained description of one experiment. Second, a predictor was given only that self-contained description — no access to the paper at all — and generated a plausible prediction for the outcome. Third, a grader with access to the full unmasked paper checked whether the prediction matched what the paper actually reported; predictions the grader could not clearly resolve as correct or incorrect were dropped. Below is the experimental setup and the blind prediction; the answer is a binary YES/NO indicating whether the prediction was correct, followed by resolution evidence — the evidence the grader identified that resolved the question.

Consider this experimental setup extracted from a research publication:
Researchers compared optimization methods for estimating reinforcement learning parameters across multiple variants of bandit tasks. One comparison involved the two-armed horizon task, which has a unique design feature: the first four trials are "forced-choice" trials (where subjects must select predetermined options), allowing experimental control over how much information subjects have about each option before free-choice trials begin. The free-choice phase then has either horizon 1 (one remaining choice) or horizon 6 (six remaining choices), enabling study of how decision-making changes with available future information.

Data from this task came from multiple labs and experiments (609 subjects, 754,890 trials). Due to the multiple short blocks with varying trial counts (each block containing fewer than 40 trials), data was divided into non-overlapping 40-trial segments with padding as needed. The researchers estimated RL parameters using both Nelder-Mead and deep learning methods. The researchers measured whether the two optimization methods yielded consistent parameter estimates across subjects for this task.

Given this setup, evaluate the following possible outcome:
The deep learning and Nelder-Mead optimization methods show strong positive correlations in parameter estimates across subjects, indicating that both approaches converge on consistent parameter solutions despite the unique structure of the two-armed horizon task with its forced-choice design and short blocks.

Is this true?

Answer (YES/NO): NO